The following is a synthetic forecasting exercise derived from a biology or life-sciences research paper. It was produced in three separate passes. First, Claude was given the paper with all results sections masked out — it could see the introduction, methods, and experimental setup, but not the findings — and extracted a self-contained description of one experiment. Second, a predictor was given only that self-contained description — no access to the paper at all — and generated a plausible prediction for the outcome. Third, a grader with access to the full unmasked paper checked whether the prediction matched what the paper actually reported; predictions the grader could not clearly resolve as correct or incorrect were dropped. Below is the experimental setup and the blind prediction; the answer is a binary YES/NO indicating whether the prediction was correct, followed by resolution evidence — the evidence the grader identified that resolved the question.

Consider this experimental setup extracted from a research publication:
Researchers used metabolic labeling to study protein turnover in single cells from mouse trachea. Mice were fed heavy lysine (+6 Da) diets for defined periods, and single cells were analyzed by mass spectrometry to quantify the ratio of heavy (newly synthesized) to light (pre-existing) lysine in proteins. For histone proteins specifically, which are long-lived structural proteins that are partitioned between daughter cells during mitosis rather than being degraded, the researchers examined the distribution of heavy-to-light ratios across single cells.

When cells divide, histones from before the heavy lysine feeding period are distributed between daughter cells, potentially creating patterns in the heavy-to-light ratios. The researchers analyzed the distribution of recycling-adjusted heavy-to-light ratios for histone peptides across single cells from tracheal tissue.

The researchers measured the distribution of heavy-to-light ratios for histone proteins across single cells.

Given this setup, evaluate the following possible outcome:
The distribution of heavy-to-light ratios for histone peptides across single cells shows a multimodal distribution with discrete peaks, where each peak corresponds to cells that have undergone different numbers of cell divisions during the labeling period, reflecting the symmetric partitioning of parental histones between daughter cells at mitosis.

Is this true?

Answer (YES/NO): YES